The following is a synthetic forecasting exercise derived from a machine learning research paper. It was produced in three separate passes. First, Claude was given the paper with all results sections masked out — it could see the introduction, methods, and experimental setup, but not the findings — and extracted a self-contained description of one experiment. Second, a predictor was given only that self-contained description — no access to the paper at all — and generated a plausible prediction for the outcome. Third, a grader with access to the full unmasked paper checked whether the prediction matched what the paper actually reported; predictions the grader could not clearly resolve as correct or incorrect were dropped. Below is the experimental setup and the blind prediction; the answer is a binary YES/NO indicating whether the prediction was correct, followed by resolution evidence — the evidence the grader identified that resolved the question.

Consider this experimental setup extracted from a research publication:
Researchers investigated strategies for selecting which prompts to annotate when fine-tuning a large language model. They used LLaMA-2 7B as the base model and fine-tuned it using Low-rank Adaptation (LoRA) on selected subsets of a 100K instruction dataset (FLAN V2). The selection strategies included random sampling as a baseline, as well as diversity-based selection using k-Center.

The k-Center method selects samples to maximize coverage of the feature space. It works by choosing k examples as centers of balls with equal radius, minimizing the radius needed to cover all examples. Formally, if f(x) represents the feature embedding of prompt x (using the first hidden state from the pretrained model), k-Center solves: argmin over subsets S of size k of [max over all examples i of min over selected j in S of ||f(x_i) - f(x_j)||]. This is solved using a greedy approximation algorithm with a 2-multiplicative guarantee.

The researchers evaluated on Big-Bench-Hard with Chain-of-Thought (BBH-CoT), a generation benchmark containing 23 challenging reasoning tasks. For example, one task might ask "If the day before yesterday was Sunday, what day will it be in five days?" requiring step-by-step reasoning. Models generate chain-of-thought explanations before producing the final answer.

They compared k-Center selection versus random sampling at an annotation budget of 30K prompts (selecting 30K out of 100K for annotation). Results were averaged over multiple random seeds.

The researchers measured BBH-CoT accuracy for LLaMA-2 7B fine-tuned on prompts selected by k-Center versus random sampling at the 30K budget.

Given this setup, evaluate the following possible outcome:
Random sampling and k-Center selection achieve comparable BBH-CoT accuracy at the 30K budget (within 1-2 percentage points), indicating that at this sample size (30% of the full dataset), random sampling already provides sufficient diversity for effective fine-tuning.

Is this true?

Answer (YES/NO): NO